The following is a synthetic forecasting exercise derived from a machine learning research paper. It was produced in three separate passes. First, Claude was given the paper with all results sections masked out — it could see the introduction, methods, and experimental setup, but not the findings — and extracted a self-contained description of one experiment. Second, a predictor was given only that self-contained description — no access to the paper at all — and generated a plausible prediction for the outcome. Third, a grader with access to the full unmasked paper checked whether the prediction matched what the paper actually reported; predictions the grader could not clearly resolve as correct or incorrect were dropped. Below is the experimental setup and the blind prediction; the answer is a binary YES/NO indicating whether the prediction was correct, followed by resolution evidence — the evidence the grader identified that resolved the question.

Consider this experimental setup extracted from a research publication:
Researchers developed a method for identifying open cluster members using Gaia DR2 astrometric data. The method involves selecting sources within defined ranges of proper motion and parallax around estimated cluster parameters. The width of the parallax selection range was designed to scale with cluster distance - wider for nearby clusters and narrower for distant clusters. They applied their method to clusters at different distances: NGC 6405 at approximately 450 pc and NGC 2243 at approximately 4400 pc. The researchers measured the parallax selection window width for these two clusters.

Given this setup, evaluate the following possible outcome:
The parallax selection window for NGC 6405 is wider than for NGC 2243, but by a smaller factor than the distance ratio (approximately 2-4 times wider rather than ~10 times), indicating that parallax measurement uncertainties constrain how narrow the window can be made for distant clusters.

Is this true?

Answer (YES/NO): NO